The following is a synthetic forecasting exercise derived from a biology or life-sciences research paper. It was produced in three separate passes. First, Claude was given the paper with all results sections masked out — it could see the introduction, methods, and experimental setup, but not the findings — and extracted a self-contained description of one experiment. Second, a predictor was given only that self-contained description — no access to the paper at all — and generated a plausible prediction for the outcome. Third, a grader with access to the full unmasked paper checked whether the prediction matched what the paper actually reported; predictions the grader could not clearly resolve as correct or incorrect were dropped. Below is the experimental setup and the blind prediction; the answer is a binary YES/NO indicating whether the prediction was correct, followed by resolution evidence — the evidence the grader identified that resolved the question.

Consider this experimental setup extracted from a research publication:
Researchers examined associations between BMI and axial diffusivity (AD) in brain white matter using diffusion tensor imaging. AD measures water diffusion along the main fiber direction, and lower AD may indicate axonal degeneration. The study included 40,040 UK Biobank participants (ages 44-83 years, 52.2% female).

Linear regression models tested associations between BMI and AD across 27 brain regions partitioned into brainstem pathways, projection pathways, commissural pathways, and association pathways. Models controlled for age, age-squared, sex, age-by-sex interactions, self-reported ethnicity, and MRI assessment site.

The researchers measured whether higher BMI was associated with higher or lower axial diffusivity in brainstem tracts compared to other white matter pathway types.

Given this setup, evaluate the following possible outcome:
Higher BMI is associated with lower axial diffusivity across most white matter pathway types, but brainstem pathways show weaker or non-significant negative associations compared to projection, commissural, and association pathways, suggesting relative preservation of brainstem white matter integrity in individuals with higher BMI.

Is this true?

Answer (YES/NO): NO